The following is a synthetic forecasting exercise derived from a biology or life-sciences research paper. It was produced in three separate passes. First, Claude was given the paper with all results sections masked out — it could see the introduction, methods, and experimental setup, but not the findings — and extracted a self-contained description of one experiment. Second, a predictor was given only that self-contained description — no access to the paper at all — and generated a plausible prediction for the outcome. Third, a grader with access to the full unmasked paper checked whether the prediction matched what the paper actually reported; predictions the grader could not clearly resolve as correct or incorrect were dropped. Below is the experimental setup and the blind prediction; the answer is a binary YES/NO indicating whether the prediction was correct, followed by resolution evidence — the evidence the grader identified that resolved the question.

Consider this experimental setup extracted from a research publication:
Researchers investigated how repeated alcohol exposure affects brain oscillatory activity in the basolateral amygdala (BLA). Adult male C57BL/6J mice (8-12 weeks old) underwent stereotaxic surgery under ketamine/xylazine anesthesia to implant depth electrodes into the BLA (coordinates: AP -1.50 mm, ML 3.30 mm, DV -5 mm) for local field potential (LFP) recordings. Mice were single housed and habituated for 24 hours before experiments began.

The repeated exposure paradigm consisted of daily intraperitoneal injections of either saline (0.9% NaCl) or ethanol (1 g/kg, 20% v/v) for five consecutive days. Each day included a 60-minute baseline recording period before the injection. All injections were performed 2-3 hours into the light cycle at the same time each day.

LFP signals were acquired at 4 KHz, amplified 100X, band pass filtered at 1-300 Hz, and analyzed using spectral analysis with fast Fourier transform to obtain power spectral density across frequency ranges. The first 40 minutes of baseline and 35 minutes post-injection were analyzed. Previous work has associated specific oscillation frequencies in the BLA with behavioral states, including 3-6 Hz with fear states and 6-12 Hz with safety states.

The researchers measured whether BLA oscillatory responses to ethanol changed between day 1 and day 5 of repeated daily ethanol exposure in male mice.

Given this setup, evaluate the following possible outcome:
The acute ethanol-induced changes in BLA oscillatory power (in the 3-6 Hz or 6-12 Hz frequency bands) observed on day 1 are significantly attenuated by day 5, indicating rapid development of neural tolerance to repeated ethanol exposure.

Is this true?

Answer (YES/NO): NO